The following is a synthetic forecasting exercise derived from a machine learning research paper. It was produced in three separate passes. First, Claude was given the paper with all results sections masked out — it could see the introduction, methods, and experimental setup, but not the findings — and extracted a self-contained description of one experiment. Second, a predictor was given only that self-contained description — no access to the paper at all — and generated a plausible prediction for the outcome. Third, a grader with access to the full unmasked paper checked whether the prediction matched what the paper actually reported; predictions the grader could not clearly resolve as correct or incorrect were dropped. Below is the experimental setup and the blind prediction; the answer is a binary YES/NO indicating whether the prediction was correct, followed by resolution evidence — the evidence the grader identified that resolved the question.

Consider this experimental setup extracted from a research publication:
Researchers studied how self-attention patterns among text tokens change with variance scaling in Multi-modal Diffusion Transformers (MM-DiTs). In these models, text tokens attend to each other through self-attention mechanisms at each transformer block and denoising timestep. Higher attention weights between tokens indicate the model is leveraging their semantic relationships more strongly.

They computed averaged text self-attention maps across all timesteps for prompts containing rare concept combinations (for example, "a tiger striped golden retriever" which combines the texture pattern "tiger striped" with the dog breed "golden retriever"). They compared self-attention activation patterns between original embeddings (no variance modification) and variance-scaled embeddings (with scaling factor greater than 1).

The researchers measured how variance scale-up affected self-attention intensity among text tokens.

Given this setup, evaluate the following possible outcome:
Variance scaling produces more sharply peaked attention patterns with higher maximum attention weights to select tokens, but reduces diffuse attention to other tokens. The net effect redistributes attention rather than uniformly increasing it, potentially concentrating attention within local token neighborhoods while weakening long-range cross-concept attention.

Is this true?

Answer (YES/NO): NO